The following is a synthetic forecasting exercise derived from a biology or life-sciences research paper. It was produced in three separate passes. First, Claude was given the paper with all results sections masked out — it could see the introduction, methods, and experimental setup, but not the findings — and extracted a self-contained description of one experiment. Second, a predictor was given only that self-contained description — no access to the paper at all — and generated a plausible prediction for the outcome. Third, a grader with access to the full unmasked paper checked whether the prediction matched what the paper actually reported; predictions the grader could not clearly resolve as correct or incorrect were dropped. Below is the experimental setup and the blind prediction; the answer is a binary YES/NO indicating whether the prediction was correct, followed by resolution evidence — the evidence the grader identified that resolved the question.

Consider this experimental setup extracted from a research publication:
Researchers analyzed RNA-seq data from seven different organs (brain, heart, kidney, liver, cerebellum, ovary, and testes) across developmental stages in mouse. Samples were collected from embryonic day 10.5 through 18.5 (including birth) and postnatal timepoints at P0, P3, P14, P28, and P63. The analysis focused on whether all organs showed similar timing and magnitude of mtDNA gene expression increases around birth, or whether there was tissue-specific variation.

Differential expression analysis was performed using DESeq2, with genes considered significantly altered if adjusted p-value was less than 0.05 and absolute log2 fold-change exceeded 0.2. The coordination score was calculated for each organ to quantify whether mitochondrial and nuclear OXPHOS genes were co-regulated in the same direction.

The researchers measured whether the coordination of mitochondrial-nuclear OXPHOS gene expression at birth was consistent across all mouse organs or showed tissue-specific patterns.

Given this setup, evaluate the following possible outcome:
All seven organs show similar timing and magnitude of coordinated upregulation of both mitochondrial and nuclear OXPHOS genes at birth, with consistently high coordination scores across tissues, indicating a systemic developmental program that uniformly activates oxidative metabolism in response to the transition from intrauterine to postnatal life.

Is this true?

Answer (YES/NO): NO